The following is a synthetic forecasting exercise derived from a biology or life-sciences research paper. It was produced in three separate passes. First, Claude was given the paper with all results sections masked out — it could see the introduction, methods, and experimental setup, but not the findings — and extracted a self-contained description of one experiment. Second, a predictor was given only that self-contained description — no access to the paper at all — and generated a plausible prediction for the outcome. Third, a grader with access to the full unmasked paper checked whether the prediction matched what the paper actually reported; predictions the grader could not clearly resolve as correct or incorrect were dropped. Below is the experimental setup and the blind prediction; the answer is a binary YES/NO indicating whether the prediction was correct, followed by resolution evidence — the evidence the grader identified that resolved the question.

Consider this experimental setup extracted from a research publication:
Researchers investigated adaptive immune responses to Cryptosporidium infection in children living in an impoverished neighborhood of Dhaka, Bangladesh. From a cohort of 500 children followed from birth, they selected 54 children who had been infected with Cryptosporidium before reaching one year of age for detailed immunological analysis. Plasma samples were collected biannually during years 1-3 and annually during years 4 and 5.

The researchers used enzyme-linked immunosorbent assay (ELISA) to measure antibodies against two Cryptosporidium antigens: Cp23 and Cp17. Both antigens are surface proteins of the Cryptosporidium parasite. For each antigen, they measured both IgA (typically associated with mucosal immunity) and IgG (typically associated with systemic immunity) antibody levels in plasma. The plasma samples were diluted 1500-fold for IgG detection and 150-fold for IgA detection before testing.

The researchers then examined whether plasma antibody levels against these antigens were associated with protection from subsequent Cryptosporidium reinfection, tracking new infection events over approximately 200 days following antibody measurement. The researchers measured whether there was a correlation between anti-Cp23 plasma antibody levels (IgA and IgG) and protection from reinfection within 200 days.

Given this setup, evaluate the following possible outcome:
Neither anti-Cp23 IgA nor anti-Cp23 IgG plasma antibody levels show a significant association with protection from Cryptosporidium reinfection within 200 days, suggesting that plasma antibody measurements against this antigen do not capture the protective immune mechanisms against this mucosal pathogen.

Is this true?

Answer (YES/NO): NO